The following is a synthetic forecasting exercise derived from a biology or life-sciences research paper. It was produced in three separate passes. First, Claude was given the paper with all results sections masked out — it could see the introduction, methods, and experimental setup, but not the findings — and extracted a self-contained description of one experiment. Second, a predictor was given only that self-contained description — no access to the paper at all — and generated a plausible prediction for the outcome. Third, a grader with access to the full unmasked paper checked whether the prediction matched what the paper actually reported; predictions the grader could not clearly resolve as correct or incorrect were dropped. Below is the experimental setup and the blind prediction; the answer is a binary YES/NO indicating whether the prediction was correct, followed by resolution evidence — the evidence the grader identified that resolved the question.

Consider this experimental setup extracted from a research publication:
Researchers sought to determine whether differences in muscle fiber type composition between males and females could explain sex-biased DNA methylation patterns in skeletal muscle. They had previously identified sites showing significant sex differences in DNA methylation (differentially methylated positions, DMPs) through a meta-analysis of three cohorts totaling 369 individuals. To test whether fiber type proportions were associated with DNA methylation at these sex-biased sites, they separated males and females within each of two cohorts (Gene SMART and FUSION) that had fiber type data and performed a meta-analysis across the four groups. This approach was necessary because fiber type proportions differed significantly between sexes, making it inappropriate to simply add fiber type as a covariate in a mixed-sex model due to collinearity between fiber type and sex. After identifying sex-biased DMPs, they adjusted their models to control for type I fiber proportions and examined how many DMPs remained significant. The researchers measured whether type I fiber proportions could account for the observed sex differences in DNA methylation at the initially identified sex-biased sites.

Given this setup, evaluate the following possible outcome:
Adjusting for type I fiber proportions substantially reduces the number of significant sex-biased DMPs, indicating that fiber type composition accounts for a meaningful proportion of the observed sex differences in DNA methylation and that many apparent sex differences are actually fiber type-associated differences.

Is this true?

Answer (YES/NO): NO